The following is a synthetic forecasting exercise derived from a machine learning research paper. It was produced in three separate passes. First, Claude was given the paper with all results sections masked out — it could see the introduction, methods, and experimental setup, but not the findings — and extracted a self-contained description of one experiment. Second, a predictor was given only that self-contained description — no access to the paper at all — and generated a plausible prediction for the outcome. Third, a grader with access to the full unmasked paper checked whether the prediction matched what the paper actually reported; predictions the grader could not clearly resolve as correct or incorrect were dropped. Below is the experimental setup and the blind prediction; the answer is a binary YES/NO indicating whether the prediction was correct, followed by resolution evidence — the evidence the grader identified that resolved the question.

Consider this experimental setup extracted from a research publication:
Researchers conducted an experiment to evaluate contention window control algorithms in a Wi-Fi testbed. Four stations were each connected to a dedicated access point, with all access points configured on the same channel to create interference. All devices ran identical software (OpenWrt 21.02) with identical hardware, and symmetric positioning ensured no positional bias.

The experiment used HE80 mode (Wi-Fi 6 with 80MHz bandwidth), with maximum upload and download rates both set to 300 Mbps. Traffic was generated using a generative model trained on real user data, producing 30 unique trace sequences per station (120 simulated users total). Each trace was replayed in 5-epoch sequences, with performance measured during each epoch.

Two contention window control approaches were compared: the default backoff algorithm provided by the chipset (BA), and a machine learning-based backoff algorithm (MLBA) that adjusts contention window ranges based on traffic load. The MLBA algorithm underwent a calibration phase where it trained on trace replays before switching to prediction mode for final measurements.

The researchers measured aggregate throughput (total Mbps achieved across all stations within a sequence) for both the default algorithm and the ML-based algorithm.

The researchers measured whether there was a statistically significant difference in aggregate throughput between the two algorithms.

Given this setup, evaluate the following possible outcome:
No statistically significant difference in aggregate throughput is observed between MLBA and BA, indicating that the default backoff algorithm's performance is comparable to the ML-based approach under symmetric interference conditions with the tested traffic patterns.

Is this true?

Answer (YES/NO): YES